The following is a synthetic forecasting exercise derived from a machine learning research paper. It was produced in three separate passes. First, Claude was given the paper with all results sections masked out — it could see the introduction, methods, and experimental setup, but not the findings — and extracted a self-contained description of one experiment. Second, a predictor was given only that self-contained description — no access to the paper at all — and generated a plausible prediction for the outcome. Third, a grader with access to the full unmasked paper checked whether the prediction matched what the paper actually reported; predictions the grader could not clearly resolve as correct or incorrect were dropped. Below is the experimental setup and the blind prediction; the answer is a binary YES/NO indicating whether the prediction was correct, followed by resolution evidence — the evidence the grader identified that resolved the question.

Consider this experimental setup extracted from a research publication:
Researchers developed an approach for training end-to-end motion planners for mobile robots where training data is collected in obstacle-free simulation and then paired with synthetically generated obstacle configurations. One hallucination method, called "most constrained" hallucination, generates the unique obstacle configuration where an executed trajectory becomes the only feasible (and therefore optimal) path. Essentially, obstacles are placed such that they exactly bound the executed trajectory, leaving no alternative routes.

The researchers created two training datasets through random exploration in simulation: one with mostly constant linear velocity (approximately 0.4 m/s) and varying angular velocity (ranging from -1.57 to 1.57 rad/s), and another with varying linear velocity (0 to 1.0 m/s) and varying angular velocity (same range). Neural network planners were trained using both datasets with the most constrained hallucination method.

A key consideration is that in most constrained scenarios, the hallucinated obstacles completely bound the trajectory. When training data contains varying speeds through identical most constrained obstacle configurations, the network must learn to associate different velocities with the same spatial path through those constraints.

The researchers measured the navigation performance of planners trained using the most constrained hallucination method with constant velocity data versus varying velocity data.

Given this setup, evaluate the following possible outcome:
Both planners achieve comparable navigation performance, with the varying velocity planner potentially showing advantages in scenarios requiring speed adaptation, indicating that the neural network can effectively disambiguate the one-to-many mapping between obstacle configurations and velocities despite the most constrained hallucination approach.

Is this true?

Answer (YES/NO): NO